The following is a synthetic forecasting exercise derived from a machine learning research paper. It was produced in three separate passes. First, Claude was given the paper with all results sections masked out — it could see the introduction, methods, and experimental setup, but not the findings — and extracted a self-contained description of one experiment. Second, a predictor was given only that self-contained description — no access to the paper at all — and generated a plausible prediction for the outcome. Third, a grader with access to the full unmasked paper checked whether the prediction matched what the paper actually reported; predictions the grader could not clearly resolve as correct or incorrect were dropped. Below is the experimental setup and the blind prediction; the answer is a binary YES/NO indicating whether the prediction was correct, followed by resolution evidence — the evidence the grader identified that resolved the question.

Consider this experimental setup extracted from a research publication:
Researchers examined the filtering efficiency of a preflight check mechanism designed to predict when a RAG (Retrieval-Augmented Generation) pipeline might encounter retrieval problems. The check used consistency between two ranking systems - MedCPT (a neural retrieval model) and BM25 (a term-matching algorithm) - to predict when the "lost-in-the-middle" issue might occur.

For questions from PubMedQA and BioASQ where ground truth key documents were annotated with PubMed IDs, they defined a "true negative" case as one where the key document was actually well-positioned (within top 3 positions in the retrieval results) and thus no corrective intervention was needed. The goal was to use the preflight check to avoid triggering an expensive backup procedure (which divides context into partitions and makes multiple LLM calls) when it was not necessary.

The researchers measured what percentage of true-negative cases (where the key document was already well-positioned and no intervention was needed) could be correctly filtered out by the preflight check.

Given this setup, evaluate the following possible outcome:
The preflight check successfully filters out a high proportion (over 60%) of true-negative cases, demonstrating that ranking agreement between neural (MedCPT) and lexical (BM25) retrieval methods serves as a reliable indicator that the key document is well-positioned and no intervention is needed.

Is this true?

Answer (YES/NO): NO